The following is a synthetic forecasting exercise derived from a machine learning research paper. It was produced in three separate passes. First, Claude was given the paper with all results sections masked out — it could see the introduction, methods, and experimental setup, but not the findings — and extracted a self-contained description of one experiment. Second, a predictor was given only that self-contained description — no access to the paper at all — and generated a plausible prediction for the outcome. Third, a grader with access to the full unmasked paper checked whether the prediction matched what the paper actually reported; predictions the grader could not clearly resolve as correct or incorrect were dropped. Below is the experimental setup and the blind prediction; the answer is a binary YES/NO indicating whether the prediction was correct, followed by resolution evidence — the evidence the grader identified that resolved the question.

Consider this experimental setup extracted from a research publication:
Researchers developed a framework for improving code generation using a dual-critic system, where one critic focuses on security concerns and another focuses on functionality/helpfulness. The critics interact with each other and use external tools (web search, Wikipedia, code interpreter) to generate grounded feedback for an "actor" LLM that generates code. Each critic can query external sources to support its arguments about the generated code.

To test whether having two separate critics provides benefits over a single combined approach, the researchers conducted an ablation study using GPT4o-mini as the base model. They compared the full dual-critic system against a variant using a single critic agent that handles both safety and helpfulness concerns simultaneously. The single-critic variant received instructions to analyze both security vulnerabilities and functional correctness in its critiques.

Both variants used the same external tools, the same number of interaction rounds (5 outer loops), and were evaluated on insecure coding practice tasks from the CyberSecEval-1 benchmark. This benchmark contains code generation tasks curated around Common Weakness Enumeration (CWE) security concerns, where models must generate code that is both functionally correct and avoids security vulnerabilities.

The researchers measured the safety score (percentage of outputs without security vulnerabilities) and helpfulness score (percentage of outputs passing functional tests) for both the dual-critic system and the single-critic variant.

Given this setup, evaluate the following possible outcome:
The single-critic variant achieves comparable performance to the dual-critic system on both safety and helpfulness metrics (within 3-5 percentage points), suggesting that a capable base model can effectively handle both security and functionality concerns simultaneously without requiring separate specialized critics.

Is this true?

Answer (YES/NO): NO